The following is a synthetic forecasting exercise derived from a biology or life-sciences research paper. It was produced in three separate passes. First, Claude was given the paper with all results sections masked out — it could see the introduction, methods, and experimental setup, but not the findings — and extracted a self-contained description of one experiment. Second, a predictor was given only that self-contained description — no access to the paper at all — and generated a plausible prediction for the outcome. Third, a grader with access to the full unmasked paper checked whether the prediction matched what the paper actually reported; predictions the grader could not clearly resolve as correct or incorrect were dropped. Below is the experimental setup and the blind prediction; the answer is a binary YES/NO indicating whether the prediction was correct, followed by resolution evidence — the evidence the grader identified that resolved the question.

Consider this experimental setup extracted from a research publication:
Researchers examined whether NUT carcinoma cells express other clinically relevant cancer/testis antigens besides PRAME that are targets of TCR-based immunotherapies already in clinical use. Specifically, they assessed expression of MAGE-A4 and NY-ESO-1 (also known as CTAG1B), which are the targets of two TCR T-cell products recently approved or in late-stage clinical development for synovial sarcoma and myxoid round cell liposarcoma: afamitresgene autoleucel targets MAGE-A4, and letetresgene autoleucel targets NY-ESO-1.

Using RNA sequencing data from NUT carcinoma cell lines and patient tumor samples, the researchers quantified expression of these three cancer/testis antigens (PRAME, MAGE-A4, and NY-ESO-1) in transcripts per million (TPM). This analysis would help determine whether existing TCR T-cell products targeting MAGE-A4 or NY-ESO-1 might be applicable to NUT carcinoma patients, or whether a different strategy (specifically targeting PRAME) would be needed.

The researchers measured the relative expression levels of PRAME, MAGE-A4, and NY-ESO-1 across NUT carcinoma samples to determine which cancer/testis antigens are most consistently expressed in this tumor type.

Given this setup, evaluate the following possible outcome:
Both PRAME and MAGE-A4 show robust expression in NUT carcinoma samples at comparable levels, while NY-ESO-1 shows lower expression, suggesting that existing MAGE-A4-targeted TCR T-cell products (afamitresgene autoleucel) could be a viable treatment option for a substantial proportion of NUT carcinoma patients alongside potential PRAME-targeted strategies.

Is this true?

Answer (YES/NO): NO